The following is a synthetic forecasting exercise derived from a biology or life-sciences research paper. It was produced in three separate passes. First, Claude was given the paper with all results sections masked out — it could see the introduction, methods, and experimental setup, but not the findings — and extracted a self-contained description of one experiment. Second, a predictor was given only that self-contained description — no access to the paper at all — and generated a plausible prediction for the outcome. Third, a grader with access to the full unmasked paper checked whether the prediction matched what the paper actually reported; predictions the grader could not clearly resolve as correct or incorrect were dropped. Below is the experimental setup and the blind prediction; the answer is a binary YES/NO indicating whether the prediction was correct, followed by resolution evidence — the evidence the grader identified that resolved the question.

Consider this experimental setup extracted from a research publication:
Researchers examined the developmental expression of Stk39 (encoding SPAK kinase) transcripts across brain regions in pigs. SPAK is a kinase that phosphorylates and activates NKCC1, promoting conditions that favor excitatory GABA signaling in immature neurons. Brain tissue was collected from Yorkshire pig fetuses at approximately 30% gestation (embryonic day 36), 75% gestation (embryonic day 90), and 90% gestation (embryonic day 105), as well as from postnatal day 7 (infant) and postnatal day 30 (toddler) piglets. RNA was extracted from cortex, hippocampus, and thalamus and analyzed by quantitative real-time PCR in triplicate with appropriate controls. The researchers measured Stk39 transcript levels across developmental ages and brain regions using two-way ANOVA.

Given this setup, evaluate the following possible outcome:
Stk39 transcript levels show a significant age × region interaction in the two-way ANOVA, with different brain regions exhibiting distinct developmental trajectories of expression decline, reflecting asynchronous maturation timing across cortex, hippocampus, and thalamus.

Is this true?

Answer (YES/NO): NO